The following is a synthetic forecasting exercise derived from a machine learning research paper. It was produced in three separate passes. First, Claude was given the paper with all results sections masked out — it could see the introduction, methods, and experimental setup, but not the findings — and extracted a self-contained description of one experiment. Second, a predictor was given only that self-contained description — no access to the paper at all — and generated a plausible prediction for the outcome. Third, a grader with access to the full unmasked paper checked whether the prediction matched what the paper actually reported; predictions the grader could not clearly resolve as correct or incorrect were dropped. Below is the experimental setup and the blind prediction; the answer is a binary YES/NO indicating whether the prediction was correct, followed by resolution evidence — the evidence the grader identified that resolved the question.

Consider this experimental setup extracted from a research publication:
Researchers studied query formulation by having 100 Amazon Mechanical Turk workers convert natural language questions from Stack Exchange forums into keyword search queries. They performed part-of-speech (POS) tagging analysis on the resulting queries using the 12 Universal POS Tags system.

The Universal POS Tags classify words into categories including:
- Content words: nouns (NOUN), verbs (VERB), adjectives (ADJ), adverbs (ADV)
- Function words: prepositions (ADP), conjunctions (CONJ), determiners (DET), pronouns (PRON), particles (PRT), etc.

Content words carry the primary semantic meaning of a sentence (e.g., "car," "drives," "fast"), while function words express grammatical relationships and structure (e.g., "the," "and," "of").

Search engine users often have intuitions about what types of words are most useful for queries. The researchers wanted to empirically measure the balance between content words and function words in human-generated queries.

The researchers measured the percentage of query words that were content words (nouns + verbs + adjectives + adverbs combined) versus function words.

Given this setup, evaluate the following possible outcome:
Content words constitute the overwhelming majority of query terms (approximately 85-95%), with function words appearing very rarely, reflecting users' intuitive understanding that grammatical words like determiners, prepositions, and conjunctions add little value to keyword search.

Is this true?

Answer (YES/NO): NO